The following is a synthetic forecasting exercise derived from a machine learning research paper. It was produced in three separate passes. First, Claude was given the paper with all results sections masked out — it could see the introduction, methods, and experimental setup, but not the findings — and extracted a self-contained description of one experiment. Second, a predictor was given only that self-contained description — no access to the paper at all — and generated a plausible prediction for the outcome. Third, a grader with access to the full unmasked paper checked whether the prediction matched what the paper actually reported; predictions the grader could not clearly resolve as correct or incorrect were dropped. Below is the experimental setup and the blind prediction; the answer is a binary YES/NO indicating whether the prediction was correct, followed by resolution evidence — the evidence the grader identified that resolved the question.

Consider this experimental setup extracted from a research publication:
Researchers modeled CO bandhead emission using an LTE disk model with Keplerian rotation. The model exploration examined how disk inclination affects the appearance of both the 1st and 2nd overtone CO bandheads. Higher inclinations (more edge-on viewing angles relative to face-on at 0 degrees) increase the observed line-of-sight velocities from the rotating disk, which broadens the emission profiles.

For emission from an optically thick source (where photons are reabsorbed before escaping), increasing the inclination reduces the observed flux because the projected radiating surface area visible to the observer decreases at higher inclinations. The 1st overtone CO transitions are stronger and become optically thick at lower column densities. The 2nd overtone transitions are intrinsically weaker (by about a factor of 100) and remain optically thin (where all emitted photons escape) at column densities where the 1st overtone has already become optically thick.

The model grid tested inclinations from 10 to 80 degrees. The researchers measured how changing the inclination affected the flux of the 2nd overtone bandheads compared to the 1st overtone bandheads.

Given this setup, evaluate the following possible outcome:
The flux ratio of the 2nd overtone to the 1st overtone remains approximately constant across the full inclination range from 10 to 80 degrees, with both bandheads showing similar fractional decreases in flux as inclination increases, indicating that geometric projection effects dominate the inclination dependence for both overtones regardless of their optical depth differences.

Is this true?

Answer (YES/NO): NO